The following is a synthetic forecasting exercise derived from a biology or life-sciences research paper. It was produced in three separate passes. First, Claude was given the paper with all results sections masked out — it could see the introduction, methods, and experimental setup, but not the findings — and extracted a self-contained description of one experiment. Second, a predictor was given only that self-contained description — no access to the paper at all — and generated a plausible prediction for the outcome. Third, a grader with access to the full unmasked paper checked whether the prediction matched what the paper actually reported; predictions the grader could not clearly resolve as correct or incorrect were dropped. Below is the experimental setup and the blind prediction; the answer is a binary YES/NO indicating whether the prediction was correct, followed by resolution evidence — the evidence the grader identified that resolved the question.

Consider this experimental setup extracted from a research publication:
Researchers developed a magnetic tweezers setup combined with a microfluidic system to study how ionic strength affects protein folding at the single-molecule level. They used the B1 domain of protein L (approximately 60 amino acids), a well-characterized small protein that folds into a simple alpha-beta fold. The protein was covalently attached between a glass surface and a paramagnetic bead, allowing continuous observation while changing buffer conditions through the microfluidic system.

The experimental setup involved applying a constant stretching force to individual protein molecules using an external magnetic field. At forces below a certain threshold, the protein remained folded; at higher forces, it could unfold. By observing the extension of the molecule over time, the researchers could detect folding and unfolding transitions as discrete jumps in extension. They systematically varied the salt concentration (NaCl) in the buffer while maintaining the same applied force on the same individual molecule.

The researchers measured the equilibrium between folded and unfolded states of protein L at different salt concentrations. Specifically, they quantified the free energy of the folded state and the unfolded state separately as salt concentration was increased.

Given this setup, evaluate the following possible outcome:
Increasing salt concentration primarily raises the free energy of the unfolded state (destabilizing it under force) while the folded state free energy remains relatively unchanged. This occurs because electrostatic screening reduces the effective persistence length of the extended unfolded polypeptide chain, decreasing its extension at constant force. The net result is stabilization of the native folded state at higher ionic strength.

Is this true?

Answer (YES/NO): NO